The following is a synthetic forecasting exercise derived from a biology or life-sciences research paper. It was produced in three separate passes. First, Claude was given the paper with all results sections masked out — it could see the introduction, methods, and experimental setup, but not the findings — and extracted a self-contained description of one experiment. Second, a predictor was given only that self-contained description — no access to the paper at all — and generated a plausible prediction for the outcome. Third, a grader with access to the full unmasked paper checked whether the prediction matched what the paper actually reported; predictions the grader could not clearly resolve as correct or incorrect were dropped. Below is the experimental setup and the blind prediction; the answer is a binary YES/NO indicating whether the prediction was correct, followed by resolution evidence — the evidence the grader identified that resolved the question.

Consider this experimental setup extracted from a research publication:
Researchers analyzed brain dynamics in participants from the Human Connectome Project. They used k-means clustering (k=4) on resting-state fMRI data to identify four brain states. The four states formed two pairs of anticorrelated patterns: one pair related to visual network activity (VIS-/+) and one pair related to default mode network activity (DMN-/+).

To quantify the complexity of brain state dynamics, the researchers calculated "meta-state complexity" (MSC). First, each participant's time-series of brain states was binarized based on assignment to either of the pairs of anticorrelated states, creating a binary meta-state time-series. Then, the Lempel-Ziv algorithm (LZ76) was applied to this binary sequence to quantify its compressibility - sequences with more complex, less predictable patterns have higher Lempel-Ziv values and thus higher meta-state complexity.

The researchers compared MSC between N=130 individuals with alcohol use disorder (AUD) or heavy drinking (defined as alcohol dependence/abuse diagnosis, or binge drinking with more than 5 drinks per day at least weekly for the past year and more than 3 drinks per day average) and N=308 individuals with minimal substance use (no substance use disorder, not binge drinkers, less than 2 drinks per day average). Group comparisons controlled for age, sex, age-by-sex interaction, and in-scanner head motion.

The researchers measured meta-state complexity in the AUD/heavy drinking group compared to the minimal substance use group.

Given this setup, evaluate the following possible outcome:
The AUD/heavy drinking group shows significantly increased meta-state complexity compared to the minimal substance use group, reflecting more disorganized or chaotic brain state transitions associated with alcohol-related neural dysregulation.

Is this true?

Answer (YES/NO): NO